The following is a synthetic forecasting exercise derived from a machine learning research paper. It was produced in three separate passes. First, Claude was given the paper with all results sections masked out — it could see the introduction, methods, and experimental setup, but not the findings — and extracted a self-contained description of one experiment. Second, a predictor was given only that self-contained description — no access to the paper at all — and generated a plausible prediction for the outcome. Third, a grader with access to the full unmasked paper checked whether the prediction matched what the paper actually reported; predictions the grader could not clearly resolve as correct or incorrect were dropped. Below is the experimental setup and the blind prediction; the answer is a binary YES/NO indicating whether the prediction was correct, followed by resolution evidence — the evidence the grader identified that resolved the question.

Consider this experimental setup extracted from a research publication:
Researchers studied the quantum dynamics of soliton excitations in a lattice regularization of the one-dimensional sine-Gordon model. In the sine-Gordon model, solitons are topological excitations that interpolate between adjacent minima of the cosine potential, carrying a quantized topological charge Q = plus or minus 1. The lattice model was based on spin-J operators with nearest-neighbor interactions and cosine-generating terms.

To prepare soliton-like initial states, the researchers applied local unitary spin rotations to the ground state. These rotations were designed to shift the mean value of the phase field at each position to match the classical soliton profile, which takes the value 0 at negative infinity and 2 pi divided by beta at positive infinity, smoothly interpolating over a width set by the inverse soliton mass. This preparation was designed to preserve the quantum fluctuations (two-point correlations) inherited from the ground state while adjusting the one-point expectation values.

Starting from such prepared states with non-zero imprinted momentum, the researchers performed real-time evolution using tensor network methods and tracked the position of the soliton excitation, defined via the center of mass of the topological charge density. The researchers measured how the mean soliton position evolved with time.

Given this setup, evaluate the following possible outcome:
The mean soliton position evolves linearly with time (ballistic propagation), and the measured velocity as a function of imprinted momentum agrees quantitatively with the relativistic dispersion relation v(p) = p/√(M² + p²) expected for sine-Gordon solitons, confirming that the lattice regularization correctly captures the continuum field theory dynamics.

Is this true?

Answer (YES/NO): NO